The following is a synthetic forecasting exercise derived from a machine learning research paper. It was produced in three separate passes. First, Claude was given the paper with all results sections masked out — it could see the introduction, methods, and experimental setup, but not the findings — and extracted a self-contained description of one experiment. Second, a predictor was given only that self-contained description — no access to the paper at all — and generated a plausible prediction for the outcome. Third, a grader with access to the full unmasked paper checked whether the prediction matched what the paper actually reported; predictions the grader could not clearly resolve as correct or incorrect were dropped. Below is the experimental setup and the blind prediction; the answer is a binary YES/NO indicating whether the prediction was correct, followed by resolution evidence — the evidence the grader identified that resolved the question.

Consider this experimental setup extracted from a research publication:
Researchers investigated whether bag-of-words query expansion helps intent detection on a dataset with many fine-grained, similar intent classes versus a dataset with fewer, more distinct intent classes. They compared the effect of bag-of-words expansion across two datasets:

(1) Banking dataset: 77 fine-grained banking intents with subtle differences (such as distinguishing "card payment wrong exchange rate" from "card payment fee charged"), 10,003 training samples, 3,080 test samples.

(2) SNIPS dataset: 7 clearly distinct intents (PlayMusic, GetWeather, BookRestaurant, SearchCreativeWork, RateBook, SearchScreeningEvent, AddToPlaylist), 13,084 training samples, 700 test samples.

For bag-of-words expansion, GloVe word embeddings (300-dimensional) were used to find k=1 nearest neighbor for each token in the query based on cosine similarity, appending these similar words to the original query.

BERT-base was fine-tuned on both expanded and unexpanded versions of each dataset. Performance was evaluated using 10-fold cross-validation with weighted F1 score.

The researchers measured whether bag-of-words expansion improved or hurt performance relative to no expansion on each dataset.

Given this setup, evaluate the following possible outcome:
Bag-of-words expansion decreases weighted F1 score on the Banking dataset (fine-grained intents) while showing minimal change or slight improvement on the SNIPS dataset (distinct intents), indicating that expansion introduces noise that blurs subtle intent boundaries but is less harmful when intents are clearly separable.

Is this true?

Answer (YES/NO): NO